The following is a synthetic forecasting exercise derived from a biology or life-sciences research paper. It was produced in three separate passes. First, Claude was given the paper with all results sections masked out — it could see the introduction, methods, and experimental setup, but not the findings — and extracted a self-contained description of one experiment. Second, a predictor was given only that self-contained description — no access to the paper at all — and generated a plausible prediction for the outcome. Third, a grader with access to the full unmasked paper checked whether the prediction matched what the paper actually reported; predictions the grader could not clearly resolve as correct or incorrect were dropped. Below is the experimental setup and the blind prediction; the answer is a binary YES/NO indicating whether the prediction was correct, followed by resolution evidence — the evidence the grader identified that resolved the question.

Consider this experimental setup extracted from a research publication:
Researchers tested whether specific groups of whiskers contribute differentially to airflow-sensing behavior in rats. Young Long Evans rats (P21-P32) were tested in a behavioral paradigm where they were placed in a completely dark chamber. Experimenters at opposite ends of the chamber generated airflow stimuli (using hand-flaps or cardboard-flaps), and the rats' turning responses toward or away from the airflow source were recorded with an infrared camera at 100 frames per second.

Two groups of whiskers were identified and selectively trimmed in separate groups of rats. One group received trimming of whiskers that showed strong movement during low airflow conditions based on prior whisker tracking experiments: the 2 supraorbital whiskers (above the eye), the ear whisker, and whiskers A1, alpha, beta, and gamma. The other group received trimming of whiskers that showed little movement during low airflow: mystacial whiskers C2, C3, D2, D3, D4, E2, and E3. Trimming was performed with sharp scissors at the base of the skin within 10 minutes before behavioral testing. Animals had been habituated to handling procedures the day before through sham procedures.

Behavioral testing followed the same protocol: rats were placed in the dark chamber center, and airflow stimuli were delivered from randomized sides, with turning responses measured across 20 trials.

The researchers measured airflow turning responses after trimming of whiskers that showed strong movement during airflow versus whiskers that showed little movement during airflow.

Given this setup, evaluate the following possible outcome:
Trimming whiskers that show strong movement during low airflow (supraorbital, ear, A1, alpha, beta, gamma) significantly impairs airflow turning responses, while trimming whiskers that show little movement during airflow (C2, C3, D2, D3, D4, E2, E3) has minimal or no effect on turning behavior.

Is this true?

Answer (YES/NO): YES